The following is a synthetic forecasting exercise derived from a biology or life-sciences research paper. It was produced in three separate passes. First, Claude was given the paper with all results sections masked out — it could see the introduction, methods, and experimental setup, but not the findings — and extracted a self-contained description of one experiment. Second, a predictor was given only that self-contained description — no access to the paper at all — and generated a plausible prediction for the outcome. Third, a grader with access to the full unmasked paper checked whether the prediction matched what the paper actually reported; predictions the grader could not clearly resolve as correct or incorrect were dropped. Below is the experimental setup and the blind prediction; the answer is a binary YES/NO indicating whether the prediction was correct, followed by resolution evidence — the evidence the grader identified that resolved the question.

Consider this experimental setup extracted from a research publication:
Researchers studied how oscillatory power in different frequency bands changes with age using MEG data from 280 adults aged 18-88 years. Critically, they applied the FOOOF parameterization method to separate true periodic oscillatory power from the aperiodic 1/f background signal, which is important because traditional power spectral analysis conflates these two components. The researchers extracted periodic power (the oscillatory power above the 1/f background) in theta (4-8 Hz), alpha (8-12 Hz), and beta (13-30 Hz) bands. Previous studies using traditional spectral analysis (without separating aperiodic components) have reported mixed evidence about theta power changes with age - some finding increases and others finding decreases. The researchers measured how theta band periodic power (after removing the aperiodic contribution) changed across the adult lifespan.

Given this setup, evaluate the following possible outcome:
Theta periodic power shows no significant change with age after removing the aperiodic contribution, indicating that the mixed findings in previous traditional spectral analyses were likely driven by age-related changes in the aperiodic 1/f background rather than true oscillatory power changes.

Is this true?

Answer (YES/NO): NO